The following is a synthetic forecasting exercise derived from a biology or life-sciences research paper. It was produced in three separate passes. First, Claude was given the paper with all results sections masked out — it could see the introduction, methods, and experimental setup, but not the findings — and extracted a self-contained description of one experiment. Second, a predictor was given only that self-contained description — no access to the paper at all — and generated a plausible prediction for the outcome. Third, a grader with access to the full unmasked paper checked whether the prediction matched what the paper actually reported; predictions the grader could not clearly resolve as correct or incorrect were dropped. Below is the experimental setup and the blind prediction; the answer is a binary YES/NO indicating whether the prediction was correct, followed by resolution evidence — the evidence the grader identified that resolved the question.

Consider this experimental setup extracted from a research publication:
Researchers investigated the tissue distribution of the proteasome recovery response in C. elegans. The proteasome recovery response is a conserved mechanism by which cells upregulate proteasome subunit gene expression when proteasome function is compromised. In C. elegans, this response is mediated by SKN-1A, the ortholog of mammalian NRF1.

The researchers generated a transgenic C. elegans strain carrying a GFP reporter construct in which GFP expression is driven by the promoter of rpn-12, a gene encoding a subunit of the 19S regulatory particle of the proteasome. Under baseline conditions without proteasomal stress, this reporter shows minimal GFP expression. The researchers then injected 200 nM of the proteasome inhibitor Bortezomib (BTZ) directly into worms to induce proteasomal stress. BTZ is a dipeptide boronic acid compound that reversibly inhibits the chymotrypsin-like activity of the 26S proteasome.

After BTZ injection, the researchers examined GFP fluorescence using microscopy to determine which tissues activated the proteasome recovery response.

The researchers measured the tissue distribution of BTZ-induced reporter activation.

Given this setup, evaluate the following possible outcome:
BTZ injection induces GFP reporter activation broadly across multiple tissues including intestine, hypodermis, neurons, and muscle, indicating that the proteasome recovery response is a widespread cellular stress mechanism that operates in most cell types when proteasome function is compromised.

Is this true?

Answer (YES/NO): NO